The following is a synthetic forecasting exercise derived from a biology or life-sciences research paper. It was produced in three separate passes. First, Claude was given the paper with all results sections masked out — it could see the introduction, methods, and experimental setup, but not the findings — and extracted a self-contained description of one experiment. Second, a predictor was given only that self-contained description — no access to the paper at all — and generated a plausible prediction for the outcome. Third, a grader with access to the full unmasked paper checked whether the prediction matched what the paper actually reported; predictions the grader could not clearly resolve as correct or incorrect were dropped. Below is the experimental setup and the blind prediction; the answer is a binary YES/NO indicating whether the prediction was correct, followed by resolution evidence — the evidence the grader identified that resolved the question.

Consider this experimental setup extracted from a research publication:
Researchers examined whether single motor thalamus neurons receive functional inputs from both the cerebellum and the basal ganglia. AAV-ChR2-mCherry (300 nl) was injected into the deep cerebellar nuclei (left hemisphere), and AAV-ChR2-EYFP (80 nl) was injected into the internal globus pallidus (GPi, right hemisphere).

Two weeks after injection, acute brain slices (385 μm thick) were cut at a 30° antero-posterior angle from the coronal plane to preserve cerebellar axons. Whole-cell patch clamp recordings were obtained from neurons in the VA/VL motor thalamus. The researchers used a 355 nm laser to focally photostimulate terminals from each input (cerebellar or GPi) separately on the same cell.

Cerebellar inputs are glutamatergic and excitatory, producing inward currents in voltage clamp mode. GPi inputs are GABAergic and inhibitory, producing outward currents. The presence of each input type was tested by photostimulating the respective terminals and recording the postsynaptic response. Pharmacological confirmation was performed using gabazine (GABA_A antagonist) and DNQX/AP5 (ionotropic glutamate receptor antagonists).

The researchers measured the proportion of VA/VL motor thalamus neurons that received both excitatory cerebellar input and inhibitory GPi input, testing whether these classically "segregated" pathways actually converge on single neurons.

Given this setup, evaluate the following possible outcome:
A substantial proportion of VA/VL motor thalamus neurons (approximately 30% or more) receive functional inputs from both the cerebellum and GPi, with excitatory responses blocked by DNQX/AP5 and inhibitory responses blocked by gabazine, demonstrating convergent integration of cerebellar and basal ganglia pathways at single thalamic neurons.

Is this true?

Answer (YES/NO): YES